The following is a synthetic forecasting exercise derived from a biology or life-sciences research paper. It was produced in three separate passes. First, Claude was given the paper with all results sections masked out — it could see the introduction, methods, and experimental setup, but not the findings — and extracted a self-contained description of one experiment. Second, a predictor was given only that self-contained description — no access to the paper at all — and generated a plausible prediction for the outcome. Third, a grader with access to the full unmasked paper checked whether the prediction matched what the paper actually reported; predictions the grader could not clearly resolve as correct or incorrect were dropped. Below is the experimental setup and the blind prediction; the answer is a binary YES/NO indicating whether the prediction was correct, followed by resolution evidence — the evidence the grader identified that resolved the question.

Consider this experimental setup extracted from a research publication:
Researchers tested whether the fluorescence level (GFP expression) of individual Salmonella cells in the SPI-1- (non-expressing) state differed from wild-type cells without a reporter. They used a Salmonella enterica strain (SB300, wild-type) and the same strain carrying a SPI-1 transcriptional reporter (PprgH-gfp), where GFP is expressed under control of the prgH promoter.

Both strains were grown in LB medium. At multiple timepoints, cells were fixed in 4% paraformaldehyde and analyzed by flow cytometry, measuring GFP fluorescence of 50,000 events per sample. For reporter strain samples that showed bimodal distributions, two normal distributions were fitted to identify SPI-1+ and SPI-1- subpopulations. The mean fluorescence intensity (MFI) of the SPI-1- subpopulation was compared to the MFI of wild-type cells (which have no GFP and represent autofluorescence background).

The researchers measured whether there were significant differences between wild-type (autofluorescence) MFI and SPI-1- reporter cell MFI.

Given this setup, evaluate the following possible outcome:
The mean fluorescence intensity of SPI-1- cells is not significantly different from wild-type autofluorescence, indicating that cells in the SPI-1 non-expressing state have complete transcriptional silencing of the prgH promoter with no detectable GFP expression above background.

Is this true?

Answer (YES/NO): YES